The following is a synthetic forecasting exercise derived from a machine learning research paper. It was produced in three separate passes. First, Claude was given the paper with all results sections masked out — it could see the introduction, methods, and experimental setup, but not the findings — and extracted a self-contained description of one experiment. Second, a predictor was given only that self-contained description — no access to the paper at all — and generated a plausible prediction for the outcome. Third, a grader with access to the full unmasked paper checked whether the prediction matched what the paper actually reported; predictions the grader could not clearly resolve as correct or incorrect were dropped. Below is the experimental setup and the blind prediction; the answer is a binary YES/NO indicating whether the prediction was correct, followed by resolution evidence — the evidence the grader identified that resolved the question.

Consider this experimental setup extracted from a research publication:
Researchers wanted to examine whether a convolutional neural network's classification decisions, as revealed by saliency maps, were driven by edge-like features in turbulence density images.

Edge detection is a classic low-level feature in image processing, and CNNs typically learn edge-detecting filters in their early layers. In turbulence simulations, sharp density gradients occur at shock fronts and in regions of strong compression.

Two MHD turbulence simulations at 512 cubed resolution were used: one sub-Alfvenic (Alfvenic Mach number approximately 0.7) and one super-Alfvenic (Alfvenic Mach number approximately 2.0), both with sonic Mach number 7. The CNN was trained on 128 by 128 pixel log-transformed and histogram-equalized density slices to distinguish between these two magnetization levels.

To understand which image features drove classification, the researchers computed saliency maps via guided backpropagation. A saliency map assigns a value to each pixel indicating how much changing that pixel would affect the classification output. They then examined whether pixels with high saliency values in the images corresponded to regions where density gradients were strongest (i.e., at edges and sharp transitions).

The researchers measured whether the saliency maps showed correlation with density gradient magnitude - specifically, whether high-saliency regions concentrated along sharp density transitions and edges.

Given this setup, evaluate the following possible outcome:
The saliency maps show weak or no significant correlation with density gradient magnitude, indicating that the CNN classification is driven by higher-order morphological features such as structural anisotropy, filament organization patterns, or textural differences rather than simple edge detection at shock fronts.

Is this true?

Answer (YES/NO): NO